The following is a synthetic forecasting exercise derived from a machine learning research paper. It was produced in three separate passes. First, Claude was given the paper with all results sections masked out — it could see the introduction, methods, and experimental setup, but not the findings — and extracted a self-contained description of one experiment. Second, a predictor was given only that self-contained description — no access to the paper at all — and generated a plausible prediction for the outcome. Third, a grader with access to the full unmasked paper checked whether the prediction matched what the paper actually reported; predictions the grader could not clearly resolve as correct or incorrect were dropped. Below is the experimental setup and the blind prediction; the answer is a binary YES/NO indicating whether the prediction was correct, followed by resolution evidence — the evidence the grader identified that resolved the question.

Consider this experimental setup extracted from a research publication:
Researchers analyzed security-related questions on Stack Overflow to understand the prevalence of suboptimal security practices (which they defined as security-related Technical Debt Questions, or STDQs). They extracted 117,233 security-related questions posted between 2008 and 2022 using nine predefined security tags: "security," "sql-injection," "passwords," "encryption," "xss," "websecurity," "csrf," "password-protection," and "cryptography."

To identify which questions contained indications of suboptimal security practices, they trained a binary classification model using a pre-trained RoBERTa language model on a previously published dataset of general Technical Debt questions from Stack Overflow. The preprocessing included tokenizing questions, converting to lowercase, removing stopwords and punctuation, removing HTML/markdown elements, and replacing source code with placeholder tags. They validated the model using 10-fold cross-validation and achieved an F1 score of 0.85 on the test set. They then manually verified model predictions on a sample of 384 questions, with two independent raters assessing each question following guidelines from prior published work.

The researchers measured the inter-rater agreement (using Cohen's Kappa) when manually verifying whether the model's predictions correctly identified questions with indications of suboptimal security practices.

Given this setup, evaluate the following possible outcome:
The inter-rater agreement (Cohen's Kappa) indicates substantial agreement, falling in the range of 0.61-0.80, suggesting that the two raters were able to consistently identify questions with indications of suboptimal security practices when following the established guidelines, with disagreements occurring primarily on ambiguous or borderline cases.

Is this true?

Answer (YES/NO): NO